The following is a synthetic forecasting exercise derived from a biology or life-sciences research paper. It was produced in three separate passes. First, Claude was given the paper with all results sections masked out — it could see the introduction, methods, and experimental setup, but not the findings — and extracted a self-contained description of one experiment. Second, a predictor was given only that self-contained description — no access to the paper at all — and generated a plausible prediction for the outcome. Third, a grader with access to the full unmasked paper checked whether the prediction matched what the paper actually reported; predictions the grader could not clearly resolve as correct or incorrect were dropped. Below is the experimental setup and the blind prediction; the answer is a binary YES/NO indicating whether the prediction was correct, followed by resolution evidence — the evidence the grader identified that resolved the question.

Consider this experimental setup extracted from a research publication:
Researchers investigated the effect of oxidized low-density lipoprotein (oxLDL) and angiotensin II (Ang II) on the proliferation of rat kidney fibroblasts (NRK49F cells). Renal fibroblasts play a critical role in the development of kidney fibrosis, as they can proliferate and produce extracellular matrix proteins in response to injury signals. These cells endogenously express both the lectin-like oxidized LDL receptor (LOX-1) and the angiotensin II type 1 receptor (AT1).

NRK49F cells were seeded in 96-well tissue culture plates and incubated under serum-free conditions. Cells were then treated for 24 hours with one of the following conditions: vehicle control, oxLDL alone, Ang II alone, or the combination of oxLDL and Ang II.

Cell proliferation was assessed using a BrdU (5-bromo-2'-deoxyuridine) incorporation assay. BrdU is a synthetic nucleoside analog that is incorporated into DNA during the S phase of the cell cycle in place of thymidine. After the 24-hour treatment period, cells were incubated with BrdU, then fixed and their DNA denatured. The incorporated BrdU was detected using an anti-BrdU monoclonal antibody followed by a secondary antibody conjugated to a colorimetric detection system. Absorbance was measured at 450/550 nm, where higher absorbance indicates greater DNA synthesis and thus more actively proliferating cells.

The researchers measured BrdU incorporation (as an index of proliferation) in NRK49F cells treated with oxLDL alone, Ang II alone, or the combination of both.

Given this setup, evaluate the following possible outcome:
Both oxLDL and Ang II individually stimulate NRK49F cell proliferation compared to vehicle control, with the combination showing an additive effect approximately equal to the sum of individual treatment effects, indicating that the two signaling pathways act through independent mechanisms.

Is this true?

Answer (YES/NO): NO